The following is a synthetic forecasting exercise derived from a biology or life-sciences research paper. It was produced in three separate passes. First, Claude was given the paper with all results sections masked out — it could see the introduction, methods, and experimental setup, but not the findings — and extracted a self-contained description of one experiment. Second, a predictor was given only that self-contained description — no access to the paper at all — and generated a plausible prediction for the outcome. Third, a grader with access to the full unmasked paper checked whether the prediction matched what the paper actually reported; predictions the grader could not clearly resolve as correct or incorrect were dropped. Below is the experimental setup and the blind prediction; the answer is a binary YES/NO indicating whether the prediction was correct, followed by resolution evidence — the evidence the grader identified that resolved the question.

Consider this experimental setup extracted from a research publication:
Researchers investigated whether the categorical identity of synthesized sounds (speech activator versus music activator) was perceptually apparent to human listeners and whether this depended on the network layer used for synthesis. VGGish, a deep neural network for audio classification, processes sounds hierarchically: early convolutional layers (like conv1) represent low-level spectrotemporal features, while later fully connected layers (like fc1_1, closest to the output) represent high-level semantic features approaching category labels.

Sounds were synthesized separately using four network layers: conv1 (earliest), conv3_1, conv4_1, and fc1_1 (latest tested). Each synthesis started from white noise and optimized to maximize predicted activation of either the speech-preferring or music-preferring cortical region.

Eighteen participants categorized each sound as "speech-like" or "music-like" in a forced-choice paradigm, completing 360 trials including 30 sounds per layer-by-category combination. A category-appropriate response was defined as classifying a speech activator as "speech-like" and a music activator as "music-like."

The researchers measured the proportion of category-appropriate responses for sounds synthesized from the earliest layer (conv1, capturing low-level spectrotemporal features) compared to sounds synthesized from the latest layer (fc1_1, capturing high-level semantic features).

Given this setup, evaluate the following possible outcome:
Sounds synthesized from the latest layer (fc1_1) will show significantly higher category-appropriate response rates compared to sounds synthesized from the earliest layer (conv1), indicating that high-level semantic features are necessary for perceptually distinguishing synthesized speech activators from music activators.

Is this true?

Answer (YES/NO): NO